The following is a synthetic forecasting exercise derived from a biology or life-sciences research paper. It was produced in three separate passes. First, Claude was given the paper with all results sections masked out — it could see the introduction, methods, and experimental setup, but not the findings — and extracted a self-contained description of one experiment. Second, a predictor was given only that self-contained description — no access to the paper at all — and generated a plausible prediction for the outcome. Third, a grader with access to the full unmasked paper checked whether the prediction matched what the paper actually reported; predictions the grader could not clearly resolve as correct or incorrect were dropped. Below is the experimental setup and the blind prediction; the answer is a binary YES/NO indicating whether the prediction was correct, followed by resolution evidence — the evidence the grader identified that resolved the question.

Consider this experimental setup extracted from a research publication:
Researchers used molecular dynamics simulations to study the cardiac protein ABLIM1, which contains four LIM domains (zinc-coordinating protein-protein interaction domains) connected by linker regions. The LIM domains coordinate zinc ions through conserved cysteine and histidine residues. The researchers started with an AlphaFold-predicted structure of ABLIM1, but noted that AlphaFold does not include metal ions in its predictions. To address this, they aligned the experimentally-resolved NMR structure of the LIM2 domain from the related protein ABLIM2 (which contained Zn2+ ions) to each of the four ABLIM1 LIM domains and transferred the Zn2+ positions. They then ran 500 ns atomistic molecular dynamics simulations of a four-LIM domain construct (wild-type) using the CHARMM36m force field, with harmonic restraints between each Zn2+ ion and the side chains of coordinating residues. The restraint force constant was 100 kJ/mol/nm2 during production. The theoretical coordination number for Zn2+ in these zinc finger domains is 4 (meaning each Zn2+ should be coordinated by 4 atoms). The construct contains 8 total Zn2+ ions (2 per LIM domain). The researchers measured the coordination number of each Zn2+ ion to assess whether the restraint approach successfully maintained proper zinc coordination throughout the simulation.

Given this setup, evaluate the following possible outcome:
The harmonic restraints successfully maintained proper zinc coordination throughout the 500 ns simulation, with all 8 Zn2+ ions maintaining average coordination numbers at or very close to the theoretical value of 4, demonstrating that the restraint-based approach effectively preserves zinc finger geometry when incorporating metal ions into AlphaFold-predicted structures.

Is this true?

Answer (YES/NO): YES